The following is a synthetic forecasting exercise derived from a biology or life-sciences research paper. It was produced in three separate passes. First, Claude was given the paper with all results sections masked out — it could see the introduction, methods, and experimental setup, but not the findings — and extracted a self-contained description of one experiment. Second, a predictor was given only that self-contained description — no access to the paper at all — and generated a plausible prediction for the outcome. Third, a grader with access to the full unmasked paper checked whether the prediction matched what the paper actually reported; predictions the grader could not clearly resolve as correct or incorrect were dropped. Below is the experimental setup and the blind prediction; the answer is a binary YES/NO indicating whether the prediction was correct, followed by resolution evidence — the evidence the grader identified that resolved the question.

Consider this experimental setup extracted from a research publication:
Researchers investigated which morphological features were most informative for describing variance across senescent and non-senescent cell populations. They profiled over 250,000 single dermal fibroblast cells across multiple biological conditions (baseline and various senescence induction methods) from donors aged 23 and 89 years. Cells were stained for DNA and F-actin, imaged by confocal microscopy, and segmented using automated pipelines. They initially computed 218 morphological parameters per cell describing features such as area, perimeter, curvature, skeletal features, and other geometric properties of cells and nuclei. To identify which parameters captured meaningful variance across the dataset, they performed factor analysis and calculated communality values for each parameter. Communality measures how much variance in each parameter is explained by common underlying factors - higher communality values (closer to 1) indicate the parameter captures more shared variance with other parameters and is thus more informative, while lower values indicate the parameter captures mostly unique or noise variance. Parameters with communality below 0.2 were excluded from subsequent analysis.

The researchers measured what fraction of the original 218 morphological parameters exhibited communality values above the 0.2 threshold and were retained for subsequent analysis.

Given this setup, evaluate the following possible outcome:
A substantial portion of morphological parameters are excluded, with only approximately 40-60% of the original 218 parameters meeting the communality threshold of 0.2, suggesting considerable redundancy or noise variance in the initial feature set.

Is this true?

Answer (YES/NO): YES